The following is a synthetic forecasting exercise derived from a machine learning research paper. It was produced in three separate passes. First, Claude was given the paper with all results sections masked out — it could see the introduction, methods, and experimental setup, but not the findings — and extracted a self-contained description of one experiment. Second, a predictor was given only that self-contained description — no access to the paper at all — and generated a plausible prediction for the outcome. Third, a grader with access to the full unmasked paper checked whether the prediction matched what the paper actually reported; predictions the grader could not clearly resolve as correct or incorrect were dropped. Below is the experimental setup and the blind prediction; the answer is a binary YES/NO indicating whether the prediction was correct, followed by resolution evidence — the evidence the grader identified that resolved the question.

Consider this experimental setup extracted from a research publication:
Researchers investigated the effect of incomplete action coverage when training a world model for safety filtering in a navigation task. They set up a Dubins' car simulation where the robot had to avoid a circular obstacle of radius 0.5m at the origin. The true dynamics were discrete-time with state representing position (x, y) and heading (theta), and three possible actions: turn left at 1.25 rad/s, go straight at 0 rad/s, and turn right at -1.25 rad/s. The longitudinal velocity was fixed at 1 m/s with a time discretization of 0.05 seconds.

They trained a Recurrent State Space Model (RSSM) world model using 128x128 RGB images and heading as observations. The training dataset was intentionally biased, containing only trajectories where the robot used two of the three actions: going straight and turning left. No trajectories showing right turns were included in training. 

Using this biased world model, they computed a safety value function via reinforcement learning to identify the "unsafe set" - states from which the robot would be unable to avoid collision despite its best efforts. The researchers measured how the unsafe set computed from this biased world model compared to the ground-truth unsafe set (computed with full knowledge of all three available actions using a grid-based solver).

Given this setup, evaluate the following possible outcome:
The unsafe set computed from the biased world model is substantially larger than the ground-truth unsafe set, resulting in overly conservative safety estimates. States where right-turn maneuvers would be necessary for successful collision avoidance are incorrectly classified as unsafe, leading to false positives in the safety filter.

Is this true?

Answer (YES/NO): YES